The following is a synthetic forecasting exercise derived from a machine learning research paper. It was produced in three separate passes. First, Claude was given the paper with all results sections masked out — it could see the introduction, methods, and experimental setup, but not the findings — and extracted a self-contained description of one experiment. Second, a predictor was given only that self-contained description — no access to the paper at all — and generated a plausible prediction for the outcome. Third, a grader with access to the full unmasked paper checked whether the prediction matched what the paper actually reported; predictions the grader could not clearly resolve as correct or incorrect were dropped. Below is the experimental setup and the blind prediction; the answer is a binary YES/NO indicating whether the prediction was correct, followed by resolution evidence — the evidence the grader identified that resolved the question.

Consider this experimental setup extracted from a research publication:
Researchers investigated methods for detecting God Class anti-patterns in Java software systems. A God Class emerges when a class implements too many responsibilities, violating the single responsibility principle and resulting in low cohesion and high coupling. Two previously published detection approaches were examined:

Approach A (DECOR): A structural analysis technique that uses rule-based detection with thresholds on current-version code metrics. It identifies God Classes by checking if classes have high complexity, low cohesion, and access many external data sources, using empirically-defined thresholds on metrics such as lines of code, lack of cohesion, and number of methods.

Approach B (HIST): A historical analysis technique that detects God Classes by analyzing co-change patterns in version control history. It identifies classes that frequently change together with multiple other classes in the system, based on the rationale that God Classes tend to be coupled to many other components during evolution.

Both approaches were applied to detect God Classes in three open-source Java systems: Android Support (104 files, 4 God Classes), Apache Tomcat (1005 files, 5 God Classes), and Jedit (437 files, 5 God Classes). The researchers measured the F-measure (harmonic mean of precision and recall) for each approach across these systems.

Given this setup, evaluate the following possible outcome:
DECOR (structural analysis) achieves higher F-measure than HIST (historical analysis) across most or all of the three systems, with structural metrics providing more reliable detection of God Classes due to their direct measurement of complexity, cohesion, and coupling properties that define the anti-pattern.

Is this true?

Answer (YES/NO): NO